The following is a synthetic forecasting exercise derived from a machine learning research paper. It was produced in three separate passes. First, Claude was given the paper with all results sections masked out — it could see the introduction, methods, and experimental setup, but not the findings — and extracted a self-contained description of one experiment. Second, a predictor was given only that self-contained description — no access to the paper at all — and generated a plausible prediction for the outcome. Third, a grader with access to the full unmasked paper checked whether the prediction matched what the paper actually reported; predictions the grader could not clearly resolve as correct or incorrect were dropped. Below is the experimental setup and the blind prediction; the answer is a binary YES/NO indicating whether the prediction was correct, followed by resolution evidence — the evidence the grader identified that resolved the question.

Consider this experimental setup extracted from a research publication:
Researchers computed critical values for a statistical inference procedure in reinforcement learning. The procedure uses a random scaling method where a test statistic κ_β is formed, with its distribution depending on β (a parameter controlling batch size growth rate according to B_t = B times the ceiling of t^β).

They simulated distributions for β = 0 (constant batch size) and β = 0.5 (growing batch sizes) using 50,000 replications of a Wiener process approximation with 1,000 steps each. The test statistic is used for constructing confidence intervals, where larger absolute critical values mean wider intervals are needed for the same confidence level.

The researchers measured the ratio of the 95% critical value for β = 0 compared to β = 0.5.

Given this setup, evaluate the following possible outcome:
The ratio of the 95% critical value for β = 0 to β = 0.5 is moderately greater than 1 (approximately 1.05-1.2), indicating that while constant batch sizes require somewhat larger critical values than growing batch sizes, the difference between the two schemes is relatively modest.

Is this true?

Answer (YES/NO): YES